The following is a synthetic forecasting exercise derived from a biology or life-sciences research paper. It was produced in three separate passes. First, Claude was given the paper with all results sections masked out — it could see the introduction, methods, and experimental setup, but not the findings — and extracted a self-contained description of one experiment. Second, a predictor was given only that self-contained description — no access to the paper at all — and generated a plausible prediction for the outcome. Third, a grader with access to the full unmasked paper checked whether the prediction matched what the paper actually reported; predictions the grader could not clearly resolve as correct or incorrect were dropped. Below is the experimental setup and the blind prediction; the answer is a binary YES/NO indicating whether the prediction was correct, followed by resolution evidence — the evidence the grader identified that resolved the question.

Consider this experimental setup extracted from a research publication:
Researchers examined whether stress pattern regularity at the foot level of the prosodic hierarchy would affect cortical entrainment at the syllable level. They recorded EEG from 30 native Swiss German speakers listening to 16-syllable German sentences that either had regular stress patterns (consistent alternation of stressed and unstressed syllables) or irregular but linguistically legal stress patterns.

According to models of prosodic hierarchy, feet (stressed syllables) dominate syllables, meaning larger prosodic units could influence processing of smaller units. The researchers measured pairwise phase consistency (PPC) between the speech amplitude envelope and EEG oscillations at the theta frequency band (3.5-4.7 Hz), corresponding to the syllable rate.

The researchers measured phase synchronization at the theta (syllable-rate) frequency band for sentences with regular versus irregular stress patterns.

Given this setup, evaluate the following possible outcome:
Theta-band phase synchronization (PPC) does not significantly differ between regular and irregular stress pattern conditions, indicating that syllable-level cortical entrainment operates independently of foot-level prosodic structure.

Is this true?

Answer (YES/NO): NO